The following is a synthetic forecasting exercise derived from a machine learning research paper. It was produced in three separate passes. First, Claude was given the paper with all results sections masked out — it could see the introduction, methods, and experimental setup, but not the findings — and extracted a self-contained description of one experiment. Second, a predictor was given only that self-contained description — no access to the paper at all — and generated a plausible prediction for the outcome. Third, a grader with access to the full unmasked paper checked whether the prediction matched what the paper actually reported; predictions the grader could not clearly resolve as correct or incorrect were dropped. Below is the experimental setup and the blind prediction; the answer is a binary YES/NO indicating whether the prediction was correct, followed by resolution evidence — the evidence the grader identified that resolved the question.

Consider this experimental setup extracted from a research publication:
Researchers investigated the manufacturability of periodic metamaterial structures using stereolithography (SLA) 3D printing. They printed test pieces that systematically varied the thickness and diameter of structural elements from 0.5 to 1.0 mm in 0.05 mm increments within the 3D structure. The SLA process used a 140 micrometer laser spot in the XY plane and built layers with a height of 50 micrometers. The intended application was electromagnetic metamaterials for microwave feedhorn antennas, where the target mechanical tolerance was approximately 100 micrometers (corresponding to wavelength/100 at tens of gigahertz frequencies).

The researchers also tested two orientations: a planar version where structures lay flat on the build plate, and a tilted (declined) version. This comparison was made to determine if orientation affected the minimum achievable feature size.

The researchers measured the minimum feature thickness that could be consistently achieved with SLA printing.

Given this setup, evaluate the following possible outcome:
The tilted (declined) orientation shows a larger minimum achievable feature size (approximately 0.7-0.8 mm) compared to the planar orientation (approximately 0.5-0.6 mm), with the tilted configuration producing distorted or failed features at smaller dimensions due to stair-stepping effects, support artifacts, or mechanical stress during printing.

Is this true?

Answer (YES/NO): NO